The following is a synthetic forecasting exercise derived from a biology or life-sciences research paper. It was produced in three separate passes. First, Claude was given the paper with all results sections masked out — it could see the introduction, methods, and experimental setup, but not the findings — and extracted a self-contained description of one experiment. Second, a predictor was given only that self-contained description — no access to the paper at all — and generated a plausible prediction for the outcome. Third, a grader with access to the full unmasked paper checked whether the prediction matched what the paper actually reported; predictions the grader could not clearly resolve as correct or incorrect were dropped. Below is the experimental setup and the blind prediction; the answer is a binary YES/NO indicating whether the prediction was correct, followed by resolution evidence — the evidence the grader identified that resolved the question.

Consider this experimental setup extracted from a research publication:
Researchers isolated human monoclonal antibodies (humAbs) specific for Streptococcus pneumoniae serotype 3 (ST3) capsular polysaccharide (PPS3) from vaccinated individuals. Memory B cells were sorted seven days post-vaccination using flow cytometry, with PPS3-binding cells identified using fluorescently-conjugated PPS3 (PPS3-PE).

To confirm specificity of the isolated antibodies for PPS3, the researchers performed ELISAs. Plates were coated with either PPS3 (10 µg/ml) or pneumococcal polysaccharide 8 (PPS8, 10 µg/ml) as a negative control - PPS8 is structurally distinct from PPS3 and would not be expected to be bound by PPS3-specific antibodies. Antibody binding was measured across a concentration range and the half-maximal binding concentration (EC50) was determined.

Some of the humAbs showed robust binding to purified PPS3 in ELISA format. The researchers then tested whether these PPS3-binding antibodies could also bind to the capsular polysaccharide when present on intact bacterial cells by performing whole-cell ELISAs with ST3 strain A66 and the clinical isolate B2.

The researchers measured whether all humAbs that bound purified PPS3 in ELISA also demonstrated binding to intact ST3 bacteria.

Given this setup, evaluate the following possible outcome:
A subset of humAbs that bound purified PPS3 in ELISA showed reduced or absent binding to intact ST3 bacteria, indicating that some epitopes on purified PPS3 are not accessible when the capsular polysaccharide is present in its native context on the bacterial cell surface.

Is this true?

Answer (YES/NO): NO